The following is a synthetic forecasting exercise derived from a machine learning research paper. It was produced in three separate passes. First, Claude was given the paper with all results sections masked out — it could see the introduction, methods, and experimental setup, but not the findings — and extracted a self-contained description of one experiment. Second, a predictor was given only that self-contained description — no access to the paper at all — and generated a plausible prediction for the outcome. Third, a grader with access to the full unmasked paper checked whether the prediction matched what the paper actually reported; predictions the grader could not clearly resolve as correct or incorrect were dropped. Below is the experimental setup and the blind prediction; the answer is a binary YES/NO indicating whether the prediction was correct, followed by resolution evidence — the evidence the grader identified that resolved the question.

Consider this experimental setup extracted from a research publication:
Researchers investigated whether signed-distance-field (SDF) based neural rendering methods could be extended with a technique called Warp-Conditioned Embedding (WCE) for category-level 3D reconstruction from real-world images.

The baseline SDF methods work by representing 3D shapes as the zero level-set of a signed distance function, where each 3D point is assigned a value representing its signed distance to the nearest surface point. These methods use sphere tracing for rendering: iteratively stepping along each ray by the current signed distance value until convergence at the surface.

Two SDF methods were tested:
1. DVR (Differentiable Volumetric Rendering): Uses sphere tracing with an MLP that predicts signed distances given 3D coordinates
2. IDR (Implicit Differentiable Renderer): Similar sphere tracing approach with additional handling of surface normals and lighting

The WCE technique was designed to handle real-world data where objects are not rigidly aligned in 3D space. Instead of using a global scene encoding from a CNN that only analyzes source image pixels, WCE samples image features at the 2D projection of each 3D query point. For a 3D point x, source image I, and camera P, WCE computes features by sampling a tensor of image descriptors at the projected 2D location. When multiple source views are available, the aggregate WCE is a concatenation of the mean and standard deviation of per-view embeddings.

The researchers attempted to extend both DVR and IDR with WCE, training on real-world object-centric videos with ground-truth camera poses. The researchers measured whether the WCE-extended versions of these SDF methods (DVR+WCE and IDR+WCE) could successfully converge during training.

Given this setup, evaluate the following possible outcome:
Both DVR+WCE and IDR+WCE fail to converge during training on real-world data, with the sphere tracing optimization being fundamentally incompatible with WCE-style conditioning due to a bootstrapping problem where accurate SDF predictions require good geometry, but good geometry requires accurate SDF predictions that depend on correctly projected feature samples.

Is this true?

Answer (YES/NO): NO